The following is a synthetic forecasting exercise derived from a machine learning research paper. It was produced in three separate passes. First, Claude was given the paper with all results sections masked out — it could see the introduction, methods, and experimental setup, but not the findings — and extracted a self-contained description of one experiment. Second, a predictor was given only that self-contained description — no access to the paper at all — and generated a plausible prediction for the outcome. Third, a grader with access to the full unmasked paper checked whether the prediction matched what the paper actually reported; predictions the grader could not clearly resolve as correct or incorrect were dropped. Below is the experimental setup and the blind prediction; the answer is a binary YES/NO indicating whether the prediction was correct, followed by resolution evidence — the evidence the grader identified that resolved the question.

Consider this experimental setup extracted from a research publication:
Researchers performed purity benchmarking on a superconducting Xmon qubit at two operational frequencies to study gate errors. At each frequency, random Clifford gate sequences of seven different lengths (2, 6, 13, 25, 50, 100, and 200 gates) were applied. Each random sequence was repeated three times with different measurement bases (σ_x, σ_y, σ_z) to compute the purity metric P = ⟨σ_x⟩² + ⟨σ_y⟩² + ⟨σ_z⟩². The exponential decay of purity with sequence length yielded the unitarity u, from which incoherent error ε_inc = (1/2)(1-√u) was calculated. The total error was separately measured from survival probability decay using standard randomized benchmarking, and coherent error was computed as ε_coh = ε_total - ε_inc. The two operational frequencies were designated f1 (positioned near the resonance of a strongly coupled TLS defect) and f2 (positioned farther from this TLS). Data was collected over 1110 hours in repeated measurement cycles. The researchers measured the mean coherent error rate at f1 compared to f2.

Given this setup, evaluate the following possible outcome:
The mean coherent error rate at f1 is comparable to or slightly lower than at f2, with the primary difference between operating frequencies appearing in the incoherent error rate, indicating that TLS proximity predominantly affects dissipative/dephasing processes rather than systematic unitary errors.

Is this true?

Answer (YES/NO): NO